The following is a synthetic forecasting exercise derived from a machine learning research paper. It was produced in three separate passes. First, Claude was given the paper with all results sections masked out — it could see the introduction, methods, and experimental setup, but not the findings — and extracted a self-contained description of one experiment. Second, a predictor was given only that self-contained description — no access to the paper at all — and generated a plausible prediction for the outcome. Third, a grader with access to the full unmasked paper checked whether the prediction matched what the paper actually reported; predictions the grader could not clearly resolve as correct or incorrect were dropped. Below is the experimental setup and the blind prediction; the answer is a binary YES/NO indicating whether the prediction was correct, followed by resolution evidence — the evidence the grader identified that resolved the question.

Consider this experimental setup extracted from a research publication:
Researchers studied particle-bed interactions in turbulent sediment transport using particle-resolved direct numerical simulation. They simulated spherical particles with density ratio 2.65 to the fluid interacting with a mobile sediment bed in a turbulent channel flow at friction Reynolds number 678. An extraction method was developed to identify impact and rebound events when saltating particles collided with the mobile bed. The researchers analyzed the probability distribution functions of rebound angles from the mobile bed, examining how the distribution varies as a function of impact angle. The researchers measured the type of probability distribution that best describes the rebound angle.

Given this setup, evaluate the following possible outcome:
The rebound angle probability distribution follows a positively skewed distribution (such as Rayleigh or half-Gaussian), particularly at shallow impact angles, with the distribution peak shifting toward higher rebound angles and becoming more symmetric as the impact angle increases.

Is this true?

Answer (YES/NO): NO